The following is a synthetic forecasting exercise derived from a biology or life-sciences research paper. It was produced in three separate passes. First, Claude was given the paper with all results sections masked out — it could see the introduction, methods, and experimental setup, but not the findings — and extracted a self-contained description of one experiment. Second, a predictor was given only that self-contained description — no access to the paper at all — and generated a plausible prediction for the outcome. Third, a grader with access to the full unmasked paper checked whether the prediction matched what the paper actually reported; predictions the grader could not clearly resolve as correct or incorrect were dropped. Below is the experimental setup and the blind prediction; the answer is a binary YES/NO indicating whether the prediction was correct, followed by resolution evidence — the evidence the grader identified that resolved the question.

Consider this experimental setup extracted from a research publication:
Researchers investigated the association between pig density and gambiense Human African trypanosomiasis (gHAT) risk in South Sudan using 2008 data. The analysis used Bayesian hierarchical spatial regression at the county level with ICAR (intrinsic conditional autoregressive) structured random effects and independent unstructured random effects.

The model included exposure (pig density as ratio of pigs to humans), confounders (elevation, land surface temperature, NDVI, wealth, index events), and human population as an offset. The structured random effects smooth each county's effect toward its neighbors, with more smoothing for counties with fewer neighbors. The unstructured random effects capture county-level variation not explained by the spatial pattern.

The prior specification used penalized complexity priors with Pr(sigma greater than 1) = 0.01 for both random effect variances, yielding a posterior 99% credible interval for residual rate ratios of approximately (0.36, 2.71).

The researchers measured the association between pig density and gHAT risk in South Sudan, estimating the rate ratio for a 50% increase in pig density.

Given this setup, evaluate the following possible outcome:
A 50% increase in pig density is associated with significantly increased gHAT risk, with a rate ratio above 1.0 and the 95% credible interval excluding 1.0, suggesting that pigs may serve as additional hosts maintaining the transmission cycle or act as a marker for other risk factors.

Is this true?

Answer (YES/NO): NO